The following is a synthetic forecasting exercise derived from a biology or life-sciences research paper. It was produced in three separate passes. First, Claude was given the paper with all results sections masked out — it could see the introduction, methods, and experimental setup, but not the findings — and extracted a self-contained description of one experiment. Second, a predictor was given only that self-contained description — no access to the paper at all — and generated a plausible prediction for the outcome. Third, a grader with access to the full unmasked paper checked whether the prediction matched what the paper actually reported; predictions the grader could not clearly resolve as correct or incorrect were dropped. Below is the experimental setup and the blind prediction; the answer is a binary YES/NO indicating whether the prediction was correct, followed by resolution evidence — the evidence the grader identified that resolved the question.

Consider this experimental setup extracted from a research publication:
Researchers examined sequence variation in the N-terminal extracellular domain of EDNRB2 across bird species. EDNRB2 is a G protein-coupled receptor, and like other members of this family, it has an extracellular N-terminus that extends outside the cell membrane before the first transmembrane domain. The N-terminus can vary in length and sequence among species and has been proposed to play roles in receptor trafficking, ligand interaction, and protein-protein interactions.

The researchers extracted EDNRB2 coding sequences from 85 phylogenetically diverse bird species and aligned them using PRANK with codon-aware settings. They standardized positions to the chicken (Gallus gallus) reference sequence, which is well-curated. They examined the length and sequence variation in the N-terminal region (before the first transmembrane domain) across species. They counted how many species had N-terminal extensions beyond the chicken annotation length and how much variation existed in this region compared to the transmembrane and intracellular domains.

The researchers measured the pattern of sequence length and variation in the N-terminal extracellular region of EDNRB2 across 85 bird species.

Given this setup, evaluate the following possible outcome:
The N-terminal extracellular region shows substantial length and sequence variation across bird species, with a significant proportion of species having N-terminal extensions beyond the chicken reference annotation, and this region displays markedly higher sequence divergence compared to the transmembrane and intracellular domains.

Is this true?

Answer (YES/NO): YES